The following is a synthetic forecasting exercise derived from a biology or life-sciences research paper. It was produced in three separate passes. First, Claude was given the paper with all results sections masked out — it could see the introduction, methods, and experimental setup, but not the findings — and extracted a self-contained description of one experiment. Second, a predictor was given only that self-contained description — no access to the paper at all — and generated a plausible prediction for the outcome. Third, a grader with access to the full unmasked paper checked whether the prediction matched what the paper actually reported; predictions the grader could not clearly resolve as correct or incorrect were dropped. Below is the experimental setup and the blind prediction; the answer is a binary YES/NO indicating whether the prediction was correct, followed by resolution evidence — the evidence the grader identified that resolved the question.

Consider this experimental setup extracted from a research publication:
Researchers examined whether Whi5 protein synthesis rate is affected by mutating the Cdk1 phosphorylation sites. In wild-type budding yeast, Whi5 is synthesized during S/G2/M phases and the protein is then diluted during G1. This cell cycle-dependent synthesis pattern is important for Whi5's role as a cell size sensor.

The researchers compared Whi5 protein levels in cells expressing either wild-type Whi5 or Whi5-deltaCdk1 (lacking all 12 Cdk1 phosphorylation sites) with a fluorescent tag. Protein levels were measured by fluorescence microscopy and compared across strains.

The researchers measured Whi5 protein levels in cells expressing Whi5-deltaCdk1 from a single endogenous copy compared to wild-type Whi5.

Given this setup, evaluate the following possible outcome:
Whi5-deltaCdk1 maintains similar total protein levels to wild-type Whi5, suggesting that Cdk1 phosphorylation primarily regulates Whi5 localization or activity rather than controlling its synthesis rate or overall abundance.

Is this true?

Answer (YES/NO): NO